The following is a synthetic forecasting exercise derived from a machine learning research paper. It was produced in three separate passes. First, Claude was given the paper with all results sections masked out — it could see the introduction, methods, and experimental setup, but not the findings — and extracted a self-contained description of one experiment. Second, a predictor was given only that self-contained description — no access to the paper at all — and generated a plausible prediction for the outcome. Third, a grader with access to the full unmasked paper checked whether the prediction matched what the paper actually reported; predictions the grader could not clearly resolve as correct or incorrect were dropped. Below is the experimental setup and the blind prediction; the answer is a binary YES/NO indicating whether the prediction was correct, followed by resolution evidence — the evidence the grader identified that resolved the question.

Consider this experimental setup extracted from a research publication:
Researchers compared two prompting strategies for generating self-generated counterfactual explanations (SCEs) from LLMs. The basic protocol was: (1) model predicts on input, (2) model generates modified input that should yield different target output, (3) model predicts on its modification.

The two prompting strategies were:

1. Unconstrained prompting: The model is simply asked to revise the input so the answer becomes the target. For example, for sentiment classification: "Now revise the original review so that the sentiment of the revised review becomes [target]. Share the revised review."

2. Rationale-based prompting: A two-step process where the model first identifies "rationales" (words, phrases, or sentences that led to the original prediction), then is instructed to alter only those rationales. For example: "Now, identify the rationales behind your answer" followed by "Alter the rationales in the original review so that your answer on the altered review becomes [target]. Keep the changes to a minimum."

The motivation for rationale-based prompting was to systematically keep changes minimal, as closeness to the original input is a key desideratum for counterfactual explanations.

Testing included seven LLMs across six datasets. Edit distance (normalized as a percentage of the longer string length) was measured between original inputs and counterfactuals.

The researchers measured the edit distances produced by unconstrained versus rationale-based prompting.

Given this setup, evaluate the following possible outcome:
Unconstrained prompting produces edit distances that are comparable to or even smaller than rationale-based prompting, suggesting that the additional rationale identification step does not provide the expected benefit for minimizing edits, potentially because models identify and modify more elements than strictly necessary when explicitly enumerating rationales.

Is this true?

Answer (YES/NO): NO